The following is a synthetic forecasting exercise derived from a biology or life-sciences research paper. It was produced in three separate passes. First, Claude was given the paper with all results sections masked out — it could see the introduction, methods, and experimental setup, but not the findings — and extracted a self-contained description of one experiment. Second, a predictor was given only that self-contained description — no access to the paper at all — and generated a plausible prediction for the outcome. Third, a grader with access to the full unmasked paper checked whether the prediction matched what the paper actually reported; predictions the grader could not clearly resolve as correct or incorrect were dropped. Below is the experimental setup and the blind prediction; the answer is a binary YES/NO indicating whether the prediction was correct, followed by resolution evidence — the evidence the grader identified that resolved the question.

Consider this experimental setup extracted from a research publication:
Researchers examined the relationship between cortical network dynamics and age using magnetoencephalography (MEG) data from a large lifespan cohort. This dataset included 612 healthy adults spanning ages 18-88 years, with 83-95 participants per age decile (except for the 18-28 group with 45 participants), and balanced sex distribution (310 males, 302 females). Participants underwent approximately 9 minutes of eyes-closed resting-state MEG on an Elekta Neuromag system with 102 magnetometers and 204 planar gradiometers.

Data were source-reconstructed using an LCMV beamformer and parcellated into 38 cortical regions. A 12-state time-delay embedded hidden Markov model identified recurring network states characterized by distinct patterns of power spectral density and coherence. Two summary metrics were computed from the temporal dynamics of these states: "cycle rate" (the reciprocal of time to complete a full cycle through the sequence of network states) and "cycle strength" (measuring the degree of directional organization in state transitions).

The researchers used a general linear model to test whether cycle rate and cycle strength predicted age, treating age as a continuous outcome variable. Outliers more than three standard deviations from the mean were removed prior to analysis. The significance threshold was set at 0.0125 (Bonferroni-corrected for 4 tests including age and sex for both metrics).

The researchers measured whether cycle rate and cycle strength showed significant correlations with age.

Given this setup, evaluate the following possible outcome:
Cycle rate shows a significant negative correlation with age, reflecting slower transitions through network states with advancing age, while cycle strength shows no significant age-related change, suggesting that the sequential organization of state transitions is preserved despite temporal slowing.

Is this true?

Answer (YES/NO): NO